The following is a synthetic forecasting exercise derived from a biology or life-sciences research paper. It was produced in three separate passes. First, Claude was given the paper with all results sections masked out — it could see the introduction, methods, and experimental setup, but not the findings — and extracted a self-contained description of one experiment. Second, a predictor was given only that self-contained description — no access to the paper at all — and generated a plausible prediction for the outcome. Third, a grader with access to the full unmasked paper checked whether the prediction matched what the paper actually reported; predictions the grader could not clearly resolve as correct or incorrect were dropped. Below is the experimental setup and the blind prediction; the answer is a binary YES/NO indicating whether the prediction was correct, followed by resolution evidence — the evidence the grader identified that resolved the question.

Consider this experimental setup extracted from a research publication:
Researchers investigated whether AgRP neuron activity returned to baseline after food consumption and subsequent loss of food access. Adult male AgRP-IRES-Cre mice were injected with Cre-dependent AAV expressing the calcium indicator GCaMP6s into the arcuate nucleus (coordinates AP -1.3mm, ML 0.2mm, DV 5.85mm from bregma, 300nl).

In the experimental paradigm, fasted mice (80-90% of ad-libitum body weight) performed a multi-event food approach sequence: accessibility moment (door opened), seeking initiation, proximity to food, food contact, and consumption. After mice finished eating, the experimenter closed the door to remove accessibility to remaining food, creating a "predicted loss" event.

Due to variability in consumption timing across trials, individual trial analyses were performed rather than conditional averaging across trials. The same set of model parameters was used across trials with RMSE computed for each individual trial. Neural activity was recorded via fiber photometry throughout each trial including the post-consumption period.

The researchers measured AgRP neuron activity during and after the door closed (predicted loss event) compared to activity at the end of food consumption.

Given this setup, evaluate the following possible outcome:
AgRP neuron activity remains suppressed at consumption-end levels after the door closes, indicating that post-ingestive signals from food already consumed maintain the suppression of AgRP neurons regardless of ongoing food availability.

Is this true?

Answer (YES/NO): NO